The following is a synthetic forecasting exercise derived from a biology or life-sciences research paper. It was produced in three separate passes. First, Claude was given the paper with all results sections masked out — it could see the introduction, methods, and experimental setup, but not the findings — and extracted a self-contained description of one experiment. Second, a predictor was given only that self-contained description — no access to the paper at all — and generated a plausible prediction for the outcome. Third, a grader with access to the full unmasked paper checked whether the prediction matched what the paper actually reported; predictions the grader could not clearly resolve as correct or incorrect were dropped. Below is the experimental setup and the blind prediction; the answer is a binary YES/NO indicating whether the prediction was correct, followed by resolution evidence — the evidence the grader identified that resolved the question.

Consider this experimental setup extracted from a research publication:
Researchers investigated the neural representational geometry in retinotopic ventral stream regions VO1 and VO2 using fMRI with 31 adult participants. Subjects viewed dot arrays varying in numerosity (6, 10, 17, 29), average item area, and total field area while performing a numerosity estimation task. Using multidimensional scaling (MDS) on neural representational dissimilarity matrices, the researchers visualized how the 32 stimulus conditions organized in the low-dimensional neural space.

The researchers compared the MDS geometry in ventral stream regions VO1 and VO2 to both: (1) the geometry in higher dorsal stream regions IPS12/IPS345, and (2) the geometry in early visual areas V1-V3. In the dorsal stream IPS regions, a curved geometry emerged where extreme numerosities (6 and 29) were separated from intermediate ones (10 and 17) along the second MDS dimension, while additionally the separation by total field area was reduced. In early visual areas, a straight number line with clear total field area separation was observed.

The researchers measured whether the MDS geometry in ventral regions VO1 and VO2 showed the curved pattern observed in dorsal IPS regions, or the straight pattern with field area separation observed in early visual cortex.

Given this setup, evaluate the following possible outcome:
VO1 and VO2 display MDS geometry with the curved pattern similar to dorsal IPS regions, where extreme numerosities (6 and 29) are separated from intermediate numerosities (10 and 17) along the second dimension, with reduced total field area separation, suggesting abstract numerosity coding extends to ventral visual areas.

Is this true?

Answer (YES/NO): NO